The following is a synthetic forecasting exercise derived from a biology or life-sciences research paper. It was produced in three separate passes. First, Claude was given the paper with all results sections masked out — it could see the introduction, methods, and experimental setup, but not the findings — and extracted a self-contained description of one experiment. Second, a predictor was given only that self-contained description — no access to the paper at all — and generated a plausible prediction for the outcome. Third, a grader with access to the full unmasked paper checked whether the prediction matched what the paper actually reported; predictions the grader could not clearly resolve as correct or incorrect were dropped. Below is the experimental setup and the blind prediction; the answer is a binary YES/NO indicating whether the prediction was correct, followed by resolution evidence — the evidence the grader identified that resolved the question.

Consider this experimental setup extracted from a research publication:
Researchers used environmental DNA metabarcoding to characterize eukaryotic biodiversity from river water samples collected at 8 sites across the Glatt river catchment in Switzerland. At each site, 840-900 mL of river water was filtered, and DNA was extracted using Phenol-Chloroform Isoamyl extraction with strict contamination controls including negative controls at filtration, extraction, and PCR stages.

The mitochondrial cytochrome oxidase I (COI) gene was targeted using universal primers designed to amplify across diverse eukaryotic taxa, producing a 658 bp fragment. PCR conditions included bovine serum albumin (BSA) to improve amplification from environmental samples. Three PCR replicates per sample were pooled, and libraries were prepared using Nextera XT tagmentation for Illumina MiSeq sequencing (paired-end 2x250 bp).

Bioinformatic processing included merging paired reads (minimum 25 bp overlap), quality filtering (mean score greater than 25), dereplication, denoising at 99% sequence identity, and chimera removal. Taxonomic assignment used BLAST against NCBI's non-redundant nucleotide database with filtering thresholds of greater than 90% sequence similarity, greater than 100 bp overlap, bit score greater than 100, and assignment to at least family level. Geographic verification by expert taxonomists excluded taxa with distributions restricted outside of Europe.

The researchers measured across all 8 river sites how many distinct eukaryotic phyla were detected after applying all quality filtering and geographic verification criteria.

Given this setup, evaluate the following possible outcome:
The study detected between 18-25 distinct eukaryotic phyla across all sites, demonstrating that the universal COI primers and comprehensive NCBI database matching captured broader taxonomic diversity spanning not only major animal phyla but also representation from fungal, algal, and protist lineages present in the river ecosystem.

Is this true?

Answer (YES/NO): YES